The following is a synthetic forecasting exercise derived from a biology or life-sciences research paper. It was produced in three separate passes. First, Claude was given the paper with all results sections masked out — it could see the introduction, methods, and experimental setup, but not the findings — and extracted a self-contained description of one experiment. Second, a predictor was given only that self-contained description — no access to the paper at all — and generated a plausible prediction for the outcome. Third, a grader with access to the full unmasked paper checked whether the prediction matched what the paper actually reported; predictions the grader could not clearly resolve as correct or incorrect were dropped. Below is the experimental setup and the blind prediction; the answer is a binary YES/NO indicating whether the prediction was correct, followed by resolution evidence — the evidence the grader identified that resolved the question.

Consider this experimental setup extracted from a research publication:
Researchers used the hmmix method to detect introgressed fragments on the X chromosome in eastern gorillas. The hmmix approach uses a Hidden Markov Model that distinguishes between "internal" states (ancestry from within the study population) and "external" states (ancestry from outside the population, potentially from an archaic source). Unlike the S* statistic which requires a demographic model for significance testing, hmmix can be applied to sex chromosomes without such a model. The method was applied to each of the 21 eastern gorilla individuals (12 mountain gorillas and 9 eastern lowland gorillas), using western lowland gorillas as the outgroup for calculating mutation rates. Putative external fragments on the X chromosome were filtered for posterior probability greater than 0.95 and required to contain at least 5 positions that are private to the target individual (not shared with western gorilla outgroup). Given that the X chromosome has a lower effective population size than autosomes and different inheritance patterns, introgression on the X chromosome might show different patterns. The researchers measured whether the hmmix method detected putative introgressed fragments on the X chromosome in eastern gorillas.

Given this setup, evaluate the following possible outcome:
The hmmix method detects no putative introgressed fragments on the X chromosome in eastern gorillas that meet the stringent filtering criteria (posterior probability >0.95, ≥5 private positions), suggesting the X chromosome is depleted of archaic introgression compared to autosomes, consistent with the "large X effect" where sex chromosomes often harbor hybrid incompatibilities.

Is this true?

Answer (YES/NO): NO